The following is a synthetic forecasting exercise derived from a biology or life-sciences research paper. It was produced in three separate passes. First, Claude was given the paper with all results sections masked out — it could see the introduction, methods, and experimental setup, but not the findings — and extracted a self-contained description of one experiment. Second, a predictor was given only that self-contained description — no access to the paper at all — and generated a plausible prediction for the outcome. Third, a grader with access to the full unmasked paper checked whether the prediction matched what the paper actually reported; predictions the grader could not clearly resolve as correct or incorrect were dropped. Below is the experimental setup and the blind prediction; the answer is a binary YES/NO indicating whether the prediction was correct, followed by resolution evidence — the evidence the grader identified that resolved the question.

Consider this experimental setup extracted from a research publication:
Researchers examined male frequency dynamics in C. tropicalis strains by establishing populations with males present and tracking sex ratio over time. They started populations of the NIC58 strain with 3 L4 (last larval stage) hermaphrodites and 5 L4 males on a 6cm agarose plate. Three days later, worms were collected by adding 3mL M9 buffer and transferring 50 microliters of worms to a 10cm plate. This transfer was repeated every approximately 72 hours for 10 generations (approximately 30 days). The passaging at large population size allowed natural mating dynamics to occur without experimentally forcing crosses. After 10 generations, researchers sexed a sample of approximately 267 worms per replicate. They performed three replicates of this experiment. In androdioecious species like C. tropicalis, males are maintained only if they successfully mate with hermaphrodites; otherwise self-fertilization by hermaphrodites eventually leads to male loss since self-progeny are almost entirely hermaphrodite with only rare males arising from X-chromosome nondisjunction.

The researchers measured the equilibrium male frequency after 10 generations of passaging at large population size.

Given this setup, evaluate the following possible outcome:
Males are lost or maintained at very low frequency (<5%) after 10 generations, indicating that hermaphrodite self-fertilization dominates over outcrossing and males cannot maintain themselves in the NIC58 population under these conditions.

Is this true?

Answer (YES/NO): NO